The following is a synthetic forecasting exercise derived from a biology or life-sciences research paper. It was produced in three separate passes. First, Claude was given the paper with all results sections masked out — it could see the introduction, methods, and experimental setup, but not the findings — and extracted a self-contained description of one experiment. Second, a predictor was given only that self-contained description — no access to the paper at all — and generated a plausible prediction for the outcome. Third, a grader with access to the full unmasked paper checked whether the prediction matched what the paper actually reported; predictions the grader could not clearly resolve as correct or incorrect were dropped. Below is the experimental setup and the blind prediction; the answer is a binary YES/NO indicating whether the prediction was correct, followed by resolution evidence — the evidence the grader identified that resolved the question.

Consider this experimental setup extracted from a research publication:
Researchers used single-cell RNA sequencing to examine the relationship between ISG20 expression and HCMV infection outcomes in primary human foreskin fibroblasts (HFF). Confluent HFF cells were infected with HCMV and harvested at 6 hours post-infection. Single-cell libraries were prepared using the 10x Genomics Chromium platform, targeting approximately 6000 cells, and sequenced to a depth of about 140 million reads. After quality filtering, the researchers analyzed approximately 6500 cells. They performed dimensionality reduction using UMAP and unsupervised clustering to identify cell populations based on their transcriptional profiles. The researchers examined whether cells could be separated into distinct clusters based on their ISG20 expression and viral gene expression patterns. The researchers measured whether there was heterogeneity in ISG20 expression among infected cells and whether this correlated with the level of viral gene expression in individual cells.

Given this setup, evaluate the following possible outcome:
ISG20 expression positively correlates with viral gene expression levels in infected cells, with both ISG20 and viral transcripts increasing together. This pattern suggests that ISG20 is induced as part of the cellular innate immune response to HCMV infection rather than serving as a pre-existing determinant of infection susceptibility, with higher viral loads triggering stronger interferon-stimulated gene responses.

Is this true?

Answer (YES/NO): NO